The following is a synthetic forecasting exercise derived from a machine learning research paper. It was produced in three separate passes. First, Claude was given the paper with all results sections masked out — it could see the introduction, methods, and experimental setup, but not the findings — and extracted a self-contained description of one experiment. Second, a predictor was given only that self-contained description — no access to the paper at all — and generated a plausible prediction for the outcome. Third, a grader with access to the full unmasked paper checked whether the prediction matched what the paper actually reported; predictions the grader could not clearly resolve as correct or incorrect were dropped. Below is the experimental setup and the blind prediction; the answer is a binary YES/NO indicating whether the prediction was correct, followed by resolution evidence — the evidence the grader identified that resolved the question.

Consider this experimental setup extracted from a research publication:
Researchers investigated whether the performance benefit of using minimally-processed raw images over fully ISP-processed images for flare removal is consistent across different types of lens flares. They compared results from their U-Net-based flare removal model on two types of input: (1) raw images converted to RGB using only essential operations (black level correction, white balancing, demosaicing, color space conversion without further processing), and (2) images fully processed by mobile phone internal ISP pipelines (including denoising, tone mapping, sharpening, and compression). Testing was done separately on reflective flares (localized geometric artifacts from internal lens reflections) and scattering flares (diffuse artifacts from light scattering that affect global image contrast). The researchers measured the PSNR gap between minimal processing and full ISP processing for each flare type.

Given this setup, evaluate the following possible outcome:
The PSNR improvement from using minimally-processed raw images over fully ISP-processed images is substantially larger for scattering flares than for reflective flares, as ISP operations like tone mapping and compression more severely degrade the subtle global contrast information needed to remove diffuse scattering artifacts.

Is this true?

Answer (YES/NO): YES